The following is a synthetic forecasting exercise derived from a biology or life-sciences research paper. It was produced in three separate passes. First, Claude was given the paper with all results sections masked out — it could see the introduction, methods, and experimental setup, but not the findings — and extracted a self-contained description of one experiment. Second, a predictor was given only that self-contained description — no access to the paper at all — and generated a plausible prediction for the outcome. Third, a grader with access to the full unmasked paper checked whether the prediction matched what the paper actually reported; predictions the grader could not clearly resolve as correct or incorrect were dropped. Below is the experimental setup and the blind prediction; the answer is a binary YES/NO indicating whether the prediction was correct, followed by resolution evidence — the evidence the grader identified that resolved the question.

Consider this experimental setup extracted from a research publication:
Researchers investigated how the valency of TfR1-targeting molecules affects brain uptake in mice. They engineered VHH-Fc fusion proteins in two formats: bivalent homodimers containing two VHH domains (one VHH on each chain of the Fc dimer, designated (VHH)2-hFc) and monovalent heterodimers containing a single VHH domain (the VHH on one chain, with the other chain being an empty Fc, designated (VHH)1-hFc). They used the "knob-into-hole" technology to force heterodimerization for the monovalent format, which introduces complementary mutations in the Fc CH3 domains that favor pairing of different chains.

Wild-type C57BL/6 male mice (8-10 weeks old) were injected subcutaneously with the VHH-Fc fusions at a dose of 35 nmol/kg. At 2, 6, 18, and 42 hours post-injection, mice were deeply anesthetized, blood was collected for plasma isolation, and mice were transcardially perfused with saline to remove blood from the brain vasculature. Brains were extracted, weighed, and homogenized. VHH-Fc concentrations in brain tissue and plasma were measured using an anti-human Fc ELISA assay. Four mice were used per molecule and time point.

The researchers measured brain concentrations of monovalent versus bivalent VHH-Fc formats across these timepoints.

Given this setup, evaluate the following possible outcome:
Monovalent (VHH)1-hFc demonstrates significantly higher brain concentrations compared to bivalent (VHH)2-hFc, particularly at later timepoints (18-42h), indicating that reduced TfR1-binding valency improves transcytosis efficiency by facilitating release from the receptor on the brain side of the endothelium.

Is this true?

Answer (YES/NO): YES